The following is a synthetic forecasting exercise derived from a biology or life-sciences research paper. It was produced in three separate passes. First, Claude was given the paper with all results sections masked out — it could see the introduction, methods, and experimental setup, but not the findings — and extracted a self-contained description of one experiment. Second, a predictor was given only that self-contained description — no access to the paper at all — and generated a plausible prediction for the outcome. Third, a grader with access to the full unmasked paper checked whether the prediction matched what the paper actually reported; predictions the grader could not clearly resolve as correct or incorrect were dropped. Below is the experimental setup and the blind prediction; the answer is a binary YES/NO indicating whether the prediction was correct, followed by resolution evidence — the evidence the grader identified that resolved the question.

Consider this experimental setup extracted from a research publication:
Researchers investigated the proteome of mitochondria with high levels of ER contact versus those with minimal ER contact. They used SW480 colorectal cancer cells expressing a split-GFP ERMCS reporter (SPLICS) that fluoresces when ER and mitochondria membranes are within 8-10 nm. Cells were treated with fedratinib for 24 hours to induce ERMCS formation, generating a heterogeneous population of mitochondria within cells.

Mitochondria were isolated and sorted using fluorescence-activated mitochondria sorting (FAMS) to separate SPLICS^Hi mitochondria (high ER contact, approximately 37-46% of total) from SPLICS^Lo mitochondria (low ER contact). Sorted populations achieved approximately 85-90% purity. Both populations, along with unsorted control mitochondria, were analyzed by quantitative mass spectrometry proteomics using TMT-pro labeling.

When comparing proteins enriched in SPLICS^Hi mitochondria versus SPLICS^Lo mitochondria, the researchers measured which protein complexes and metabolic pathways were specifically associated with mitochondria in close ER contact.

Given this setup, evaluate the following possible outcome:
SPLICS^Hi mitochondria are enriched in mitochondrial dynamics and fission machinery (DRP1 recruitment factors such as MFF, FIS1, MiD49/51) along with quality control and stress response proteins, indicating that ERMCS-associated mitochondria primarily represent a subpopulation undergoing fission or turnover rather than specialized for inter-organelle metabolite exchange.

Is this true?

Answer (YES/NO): NO